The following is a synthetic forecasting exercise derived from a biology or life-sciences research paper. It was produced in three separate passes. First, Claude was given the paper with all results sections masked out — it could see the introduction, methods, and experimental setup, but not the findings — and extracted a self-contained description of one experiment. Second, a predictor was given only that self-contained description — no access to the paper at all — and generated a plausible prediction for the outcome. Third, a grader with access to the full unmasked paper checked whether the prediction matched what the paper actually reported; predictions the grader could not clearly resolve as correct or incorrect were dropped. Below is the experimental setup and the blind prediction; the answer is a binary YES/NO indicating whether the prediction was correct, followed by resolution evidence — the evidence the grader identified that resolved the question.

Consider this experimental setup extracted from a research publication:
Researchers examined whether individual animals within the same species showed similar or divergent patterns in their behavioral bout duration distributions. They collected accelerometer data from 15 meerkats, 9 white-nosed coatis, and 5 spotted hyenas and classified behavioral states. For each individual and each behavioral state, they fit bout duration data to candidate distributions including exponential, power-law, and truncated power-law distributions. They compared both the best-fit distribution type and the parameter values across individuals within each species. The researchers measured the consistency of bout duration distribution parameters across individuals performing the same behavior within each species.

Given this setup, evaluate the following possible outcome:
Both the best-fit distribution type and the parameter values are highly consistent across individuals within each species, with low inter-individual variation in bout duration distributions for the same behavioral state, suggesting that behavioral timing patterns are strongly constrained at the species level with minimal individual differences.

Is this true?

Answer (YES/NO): YES